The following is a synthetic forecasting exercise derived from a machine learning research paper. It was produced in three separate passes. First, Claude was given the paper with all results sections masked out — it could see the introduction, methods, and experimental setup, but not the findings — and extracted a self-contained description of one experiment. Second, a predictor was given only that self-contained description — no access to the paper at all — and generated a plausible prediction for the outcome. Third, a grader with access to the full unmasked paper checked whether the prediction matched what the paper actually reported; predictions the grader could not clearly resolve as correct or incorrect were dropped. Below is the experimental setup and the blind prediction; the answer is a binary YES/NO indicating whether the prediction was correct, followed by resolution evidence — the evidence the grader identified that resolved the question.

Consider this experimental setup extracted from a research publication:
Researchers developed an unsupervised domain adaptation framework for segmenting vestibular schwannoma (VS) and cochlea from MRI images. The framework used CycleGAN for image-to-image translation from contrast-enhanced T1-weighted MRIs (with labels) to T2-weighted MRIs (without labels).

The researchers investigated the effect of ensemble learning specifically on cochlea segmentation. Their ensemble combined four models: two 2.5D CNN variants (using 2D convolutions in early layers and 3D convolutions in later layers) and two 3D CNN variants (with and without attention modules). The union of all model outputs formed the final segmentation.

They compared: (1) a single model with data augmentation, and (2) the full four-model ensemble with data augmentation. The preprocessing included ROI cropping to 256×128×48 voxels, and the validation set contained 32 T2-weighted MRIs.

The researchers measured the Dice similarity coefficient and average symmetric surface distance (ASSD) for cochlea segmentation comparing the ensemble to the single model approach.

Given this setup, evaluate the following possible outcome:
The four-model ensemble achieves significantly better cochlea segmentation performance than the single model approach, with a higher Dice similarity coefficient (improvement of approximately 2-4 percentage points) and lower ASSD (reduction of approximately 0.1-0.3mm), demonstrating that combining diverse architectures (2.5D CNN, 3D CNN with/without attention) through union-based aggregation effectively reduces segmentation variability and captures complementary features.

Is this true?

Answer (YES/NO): NO